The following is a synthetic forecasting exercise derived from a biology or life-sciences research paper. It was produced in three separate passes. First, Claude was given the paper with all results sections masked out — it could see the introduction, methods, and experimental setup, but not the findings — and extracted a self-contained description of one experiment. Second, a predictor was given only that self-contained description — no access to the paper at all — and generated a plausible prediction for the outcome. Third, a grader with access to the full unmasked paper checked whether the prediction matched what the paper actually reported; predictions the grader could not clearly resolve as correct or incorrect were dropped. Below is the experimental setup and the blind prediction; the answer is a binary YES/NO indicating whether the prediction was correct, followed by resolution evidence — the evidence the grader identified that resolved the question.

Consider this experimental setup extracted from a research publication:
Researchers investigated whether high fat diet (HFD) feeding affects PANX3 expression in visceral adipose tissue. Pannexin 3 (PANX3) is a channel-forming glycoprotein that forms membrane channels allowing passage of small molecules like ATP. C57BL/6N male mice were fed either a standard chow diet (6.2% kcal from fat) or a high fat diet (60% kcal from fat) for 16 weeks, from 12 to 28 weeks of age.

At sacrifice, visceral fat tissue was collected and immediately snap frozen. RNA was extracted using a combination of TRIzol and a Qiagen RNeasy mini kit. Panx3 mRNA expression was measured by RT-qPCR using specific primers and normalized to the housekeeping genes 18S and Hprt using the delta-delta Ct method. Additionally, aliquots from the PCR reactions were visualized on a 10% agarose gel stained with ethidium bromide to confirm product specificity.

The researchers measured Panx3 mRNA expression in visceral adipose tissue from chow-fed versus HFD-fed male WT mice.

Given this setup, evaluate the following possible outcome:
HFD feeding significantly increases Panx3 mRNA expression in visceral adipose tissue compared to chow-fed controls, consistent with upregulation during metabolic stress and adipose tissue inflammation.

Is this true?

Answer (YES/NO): YES